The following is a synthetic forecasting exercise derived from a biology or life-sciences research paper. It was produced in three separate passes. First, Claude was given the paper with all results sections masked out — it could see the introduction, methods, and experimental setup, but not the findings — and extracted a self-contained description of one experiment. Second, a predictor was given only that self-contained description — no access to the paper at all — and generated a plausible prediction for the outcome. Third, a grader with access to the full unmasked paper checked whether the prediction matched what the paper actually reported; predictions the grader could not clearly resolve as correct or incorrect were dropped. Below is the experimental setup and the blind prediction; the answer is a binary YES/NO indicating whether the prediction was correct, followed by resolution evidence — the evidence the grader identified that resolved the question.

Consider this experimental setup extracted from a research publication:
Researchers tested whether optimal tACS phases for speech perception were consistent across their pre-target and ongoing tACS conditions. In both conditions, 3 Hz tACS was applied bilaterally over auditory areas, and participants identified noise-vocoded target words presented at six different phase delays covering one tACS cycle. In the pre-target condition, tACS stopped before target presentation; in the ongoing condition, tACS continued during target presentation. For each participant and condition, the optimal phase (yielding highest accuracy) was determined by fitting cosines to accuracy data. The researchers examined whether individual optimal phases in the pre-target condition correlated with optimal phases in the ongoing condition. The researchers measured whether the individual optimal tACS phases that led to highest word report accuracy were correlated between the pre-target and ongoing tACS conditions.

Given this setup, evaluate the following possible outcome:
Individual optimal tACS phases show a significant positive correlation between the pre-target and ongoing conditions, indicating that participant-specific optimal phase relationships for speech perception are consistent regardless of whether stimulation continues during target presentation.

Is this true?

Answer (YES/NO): NO